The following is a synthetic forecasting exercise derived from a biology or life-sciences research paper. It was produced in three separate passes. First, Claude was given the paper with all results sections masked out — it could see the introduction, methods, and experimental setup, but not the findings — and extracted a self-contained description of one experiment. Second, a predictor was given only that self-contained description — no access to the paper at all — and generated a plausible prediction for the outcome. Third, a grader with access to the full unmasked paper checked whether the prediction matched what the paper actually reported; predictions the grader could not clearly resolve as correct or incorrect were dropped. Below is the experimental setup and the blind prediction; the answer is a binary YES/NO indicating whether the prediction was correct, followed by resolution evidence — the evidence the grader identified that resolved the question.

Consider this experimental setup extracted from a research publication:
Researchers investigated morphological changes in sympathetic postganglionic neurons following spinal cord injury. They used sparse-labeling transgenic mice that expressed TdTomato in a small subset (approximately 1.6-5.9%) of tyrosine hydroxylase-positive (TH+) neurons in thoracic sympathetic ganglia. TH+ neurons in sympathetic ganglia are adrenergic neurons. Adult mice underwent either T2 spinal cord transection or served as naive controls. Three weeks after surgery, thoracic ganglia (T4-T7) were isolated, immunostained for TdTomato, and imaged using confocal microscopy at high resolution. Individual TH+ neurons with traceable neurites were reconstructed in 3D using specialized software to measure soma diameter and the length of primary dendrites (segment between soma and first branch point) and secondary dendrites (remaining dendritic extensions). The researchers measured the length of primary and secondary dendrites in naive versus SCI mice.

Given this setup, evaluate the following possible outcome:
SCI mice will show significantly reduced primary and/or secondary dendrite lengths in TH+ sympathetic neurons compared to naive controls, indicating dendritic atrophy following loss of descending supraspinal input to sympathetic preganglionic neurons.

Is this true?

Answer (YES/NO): YES